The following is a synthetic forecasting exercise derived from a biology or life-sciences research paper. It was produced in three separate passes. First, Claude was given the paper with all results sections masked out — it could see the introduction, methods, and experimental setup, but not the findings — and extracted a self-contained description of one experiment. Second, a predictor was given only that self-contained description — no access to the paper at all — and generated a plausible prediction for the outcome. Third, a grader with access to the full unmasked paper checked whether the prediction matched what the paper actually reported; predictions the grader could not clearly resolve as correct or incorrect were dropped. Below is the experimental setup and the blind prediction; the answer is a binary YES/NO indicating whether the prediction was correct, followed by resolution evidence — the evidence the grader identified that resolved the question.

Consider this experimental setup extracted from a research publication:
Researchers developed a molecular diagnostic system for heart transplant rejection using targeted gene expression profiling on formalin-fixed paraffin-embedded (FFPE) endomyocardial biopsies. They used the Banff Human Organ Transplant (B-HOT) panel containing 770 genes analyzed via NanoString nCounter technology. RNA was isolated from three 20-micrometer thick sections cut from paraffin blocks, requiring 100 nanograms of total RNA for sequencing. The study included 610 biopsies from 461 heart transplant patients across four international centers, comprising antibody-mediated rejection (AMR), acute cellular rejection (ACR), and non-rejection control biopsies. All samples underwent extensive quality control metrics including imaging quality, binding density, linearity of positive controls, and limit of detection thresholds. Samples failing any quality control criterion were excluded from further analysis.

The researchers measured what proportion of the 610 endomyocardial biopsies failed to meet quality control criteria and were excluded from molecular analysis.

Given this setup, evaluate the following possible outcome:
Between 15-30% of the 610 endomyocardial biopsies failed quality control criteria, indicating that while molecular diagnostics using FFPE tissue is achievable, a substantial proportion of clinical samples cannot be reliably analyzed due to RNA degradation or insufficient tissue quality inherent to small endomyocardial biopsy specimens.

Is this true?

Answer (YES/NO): NO